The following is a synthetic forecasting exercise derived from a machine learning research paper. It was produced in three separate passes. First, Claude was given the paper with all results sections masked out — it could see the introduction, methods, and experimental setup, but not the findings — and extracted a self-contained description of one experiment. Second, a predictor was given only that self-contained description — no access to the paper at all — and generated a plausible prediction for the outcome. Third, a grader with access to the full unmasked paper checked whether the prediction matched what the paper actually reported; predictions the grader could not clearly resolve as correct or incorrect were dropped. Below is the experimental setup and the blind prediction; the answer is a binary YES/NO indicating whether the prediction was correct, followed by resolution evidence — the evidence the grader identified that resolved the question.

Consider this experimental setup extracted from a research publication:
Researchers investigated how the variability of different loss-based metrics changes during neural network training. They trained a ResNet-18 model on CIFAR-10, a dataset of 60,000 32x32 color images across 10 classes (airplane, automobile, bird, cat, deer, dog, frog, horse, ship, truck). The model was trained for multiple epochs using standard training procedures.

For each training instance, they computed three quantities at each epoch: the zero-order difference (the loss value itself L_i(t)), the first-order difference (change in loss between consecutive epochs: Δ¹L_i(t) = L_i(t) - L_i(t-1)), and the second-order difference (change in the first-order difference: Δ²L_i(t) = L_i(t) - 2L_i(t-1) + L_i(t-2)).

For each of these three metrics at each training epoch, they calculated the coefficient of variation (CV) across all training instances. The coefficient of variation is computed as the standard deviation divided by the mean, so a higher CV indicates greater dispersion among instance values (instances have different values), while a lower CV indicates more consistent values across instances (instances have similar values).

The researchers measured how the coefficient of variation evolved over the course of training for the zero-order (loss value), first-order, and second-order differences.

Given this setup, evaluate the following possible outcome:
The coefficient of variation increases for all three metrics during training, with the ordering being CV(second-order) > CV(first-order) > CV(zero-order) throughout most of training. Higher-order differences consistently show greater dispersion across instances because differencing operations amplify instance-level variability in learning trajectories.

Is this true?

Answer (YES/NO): NO